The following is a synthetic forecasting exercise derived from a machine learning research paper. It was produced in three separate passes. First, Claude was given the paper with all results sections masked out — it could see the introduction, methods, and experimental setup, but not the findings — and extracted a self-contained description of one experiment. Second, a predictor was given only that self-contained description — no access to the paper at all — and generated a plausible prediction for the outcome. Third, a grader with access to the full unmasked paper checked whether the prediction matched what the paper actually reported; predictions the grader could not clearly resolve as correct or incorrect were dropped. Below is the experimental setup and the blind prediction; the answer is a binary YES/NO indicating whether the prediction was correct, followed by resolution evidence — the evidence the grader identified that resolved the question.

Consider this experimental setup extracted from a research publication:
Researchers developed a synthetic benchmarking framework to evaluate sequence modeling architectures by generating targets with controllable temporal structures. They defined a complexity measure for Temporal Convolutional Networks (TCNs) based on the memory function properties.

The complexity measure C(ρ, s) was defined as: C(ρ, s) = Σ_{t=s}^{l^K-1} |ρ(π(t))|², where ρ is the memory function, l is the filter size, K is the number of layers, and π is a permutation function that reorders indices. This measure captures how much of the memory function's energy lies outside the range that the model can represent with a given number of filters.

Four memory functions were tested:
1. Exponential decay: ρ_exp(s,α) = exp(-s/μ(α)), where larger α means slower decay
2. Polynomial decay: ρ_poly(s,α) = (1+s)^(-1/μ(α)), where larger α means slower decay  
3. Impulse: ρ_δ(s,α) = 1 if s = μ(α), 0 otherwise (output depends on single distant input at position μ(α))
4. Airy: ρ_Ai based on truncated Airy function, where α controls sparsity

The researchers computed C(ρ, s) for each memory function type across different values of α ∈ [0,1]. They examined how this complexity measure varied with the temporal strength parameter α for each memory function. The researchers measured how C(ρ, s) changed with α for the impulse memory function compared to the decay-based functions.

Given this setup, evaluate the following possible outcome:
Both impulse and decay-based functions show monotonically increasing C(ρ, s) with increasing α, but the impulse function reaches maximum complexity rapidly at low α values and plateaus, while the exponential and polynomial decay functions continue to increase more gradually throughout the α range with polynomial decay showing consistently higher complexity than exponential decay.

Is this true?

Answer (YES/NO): NO